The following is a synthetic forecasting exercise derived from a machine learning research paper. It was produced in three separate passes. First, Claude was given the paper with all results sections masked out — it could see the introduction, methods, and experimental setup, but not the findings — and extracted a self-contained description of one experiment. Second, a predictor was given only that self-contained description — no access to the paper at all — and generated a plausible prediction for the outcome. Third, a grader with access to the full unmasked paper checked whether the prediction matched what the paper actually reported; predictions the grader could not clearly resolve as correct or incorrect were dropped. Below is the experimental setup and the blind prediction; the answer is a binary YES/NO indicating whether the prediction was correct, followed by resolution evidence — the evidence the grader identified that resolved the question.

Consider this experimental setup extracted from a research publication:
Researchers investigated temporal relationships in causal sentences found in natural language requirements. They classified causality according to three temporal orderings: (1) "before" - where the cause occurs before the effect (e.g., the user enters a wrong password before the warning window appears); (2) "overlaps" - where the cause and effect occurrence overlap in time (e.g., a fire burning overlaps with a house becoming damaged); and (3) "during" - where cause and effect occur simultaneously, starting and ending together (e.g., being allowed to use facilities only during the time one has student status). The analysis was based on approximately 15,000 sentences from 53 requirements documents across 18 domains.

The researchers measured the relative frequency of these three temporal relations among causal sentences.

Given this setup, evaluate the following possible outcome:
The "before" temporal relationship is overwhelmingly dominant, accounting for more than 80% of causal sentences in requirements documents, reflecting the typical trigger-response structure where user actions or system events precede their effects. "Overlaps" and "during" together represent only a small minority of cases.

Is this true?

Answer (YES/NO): NO